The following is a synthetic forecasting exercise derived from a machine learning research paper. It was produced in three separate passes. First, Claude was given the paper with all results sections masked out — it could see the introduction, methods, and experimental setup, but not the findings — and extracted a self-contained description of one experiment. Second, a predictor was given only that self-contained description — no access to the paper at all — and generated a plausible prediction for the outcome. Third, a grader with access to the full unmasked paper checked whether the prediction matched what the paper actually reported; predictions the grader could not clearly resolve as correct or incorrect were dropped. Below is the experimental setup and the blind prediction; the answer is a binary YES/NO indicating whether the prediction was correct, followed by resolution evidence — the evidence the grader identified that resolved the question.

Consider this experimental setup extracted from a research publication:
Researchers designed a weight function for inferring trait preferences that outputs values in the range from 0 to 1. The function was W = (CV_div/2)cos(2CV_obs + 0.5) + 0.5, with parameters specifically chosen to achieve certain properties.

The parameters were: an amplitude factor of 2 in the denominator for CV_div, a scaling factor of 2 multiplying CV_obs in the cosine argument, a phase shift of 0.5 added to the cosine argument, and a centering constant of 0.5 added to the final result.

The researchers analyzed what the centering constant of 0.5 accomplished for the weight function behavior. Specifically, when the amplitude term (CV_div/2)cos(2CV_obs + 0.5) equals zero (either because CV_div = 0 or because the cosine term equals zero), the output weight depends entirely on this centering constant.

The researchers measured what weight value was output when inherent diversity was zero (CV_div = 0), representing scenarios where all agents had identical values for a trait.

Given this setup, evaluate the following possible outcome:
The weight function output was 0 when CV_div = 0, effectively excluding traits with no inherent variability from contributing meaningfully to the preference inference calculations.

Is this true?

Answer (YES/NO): NO